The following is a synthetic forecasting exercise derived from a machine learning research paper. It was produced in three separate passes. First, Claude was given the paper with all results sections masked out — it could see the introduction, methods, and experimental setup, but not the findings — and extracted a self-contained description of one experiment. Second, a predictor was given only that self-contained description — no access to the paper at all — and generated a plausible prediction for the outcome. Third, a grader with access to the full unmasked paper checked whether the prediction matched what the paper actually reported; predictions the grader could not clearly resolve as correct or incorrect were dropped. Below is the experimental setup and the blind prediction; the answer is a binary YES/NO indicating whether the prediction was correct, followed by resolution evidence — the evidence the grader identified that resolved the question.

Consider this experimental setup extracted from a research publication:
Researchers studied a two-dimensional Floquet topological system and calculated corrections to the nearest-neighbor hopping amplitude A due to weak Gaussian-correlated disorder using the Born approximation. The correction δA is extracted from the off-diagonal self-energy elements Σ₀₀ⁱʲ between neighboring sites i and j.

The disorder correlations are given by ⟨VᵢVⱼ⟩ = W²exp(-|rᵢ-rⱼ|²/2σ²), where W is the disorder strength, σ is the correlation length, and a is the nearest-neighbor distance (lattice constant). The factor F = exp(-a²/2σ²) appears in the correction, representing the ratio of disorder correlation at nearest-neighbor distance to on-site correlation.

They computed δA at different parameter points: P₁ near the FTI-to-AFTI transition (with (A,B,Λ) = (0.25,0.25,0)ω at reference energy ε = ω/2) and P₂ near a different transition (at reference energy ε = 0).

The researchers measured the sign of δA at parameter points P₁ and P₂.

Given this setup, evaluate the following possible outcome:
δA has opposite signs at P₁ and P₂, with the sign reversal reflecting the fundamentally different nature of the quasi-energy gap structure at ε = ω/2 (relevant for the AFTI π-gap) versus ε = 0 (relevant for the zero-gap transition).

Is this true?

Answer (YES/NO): YES